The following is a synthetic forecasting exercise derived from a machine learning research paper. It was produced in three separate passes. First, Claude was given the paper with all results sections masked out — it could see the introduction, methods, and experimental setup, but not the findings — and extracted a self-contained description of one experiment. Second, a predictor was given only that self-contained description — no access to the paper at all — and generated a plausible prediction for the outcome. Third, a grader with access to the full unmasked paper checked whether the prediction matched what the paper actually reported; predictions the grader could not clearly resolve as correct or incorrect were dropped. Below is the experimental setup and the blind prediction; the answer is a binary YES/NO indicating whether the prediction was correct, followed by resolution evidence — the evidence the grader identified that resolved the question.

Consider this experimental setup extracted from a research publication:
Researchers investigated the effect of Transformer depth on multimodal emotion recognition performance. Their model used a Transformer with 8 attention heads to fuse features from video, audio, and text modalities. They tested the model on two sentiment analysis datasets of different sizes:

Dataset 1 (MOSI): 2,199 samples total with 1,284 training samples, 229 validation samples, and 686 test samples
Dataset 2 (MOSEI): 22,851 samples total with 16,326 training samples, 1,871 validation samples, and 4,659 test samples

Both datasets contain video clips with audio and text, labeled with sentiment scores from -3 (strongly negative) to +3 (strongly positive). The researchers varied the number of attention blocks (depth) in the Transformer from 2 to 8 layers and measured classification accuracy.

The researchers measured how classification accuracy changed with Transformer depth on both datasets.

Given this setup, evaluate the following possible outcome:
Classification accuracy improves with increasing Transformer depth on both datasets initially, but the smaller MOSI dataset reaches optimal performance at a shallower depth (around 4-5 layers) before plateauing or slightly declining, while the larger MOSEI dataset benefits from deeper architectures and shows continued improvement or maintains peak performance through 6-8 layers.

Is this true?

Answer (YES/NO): NO